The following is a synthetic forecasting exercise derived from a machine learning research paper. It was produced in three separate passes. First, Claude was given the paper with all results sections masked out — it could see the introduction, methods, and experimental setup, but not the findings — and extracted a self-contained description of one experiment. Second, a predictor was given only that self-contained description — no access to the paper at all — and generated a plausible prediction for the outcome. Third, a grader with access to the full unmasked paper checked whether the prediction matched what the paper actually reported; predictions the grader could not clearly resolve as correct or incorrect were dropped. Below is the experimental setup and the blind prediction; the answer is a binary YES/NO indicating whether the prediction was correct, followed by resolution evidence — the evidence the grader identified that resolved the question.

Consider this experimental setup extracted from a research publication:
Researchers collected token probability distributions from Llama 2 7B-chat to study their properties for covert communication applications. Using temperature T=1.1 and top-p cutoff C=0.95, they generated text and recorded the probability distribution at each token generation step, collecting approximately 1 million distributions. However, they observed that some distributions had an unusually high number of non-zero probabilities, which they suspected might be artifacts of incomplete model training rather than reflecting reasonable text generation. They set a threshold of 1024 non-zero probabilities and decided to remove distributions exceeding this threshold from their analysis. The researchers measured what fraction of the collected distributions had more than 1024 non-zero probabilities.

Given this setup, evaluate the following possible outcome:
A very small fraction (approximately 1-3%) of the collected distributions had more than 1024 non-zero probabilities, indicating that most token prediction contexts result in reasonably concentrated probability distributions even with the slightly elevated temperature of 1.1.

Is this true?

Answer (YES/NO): NO